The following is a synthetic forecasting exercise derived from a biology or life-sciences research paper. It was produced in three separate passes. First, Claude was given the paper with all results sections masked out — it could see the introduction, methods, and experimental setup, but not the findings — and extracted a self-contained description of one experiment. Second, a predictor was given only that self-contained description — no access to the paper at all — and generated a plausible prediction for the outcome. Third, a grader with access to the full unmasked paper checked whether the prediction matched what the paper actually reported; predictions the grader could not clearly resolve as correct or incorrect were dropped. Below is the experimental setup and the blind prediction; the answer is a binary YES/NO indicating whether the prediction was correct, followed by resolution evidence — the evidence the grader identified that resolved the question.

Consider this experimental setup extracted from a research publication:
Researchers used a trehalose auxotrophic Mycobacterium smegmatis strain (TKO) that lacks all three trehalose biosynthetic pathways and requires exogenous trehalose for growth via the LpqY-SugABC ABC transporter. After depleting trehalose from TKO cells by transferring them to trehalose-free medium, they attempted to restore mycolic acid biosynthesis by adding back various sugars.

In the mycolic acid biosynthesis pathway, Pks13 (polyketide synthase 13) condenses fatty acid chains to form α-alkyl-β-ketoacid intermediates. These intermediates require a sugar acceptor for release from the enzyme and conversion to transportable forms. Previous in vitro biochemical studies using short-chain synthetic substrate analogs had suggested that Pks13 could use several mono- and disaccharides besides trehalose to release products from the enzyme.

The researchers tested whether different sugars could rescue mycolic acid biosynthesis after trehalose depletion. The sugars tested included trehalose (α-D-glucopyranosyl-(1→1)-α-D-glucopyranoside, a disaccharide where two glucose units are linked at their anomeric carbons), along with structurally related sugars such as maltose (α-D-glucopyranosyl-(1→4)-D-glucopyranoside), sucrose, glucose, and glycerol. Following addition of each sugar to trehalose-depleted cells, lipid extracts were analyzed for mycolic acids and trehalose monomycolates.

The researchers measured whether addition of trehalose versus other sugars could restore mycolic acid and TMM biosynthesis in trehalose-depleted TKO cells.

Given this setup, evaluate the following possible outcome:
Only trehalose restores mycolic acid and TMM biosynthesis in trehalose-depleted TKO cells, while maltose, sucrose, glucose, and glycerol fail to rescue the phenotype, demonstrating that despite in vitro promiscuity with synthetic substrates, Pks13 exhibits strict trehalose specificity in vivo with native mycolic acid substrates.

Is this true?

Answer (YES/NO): NO